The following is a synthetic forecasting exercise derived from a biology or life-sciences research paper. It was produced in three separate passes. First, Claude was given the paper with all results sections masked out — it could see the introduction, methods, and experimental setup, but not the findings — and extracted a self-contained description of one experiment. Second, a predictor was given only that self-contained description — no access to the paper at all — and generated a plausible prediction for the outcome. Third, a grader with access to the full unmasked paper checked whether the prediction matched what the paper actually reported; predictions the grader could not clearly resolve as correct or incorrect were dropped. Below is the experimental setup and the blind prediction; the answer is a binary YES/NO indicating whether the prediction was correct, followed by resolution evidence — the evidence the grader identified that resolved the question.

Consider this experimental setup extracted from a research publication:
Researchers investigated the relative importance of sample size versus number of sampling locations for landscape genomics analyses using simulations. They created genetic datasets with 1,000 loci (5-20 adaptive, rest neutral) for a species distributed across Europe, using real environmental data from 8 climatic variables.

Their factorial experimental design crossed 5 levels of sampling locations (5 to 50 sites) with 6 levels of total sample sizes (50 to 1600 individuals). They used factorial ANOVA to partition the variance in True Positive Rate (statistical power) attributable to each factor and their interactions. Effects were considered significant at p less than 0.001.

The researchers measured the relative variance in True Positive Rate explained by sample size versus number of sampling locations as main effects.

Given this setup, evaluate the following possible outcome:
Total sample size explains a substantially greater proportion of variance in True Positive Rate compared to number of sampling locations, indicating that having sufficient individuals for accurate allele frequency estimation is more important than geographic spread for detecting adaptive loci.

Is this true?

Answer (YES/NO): YES